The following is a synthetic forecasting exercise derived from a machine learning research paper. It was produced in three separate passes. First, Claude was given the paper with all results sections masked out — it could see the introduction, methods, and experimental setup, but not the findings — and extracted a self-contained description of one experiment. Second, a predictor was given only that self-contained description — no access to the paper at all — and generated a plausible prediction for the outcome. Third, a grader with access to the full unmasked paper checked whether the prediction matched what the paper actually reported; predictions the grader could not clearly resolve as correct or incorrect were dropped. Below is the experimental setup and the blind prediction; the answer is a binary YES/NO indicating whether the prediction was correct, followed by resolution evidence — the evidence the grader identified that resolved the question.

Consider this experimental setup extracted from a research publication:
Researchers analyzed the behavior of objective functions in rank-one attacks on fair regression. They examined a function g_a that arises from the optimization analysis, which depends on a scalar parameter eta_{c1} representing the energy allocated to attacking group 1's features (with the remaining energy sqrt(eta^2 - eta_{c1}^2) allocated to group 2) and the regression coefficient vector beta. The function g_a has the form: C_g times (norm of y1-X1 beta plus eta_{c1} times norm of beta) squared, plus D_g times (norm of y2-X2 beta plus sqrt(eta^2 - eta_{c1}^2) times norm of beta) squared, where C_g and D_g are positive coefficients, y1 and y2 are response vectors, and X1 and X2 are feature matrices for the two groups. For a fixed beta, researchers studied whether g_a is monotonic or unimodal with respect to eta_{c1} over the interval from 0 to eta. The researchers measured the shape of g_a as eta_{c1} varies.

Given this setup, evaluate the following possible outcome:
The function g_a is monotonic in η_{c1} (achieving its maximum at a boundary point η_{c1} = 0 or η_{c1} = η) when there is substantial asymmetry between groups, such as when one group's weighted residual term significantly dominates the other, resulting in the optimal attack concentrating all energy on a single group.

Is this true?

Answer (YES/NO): NO